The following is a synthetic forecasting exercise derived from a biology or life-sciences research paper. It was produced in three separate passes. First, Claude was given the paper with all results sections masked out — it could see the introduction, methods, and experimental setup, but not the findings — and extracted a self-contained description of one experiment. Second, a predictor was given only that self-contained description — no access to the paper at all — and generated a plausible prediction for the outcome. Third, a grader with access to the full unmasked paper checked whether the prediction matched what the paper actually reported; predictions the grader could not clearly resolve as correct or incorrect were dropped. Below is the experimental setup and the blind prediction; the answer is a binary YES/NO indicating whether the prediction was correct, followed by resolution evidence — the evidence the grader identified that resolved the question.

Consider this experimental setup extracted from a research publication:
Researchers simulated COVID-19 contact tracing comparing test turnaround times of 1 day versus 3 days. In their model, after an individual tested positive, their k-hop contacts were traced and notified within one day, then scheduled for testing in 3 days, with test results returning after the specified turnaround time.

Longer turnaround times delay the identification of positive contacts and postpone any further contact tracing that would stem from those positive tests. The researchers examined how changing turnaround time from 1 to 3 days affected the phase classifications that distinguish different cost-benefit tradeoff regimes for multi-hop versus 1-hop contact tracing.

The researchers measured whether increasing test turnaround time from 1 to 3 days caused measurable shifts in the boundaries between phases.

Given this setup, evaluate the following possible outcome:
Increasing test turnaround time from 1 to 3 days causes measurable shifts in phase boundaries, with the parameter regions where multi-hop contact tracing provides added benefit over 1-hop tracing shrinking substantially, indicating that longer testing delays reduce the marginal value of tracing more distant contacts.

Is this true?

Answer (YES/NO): NO